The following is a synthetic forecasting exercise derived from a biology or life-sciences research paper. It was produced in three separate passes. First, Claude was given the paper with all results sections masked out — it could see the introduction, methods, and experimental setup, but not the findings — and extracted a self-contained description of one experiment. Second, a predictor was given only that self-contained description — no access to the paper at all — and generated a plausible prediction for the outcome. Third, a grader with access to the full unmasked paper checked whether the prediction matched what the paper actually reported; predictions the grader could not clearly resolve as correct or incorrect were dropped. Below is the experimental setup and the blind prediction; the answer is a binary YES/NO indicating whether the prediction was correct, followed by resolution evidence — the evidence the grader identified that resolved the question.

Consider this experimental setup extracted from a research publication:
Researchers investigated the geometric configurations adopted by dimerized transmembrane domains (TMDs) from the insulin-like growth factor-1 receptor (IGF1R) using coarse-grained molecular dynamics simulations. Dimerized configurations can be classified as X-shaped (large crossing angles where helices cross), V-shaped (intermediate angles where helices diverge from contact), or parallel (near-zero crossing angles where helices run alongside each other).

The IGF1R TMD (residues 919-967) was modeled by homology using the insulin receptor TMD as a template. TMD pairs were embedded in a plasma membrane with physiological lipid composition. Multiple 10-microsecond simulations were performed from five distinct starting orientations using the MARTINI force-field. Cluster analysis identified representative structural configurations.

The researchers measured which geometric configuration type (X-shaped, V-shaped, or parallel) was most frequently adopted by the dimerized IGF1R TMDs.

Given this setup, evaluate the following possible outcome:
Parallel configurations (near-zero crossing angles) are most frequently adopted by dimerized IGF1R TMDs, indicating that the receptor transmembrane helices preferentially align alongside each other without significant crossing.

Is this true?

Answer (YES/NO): NO